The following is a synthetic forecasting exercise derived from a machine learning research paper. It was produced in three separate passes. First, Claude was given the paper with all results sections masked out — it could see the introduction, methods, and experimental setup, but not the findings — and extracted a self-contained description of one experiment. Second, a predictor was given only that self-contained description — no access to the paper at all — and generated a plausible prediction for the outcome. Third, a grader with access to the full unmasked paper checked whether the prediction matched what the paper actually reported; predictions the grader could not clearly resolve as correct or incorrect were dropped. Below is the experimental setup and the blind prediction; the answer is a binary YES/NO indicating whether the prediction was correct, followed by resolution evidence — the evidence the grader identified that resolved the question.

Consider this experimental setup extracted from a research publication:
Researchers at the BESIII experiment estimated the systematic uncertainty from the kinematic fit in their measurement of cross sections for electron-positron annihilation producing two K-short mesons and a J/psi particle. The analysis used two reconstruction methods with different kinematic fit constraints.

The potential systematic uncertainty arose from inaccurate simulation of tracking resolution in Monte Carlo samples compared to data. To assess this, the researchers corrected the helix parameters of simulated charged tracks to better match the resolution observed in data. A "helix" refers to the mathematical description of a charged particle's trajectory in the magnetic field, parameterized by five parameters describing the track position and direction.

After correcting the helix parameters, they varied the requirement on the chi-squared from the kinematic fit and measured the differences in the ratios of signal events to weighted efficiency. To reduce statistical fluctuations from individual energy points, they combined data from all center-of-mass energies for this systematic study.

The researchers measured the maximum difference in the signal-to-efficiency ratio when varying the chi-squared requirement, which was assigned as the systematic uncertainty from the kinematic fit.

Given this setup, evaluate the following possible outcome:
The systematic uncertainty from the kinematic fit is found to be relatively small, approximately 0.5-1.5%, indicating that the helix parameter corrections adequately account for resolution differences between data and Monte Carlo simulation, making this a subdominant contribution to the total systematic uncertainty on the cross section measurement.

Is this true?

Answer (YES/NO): NO